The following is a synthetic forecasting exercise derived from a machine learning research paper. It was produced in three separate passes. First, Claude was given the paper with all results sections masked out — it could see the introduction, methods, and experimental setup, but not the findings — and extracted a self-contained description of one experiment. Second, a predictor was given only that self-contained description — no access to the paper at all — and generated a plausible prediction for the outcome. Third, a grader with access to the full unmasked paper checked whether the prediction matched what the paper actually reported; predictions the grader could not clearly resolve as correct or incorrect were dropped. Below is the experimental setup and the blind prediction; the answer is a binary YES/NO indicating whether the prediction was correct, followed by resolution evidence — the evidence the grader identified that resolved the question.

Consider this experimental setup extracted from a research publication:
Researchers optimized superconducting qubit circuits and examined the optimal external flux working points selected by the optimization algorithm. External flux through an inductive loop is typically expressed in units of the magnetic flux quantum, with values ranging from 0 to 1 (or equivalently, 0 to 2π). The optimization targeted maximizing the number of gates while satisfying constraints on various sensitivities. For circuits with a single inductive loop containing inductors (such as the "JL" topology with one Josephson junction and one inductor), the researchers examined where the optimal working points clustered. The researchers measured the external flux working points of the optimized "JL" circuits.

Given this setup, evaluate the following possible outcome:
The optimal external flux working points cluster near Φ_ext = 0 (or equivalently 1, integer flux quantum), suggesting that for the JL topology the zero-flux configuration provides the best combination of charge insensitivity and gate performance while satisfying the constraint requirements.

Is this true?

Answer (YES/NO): NO